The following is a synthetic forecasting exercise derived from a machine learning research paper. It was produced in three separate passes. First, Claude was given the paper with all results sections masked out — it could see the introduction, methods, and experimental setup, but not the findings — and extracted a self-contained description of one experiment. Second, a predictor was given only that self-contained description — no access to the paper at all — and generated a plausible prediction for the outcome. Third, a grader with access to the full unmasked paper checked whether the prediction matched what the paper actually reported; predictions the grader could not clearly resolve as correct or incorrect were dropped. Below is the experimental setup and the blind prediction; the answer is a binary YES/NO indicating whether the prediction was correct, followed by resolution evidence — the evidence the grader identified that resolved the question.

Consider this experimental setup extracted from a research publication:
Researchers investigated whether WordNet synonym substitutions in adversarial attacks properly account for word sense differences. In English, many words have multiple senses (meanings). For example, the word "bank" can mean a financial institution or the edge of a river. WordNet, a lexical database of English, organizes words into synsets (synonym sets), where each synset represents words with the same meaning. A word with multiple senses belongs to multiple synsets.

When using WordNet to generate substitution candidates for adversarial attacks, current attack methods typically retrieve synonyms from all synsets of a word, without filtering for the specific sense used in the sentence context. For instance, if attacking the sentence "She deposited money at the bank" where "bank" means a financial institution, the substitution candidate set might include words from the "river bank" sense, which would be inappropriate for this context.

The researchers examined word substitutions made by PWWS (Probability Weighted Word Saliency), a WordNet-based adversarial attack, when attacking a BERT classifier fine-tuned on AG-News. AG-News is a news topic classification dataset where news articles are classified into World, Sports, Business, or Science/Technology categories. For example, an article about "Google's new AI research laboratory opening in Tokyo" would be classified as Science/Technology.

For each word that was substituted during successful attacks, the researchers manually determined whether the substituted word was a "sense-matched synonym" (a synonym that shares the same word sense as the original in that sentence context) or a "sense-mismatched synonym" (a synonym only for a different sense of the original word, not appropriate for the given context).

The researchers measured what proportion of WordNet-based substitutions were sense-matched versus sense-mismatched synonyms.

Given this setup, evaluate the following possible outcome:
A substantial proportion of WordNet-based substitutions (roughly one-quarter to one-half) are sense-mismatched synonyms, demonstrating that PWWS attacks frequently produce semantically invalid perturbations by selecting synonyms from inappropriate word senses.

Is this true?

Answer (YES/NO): NO